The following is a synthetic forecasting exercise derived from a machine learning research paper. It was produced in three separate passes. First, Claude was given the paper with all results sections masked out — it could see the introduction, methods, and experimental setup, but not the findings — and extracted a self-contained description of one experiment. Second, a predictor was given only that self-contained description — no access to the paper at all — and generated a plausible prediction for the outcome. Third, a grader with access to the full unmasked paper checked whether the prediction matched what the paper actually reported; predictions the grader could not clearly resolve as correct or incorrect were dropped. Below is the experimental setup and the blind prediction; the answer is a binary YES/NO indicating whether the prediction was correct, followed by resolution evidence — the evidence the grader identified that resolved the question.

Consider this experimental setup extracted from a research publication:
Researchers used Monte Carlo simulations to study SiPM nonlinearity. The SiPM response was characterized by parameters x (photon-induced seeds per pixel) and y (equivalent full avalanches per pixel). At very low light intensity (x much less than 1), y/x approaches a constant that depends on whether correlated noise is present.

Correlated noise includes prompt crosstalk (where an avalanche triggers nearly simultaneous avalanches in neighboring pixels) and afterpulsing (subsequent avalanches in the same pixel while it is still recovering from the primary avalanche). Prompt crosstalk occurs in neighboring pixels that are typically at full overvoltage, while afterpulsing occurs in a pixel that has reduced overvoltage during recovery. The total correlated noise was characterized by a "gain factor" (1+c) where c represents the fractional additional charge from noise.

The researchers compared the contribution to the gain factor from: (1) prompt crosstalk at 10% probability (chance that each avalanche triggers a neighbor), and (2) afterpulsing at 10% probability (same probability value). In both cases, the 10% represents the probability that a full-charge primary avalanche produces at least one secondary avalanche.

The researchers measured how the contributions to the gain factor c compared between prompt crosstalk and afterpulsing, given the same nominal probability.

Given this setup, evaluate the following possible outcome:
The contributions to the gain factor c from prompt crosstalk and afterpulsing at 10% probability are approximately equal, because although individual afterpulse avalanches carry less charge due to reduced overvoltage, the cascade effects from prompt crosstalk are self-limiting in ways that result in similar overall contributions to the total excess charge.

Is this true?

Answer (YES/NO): NO